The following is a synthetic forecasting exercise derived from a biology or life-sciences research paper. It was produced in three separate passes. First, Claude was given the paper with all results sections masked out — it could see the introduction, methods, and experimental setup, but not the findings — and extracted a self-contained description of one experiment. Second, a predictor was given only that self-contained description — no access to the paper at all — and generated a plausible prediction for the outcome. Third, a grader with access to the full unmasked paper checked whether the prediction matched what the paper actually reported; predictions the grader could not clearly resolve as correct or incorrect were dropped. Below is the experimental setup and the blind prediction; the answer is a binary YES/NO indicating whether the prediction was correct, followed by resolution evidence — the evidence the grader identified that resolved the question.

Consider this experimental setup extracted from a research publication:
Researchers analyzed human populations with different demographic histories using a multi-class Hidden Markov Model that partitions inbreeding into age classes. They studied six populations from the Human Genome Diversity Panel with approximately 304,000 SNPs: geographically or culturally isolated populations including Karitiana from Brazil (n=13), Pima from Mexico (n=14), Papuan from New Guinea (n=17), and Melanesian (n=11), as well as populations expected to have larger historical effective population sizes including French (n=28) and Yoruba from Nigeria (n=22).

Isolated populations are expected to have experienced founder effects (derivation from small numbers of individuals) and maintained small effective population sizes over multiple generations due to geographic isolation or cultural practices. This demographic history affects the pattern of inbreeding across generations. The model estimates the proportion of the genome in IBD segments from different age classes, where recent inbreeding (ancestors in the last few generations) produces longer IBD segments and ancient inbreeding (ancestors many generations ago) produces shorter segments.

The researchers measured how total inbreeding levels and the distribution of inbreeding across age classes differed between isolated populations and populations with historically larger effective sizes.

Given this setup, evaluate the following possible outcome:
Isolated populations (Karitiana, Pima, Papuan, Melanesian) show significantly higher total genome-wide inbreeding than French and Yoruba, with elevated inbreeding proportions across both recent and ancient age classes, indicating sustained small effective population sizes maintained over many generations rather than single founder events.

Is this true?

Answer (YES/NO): NO